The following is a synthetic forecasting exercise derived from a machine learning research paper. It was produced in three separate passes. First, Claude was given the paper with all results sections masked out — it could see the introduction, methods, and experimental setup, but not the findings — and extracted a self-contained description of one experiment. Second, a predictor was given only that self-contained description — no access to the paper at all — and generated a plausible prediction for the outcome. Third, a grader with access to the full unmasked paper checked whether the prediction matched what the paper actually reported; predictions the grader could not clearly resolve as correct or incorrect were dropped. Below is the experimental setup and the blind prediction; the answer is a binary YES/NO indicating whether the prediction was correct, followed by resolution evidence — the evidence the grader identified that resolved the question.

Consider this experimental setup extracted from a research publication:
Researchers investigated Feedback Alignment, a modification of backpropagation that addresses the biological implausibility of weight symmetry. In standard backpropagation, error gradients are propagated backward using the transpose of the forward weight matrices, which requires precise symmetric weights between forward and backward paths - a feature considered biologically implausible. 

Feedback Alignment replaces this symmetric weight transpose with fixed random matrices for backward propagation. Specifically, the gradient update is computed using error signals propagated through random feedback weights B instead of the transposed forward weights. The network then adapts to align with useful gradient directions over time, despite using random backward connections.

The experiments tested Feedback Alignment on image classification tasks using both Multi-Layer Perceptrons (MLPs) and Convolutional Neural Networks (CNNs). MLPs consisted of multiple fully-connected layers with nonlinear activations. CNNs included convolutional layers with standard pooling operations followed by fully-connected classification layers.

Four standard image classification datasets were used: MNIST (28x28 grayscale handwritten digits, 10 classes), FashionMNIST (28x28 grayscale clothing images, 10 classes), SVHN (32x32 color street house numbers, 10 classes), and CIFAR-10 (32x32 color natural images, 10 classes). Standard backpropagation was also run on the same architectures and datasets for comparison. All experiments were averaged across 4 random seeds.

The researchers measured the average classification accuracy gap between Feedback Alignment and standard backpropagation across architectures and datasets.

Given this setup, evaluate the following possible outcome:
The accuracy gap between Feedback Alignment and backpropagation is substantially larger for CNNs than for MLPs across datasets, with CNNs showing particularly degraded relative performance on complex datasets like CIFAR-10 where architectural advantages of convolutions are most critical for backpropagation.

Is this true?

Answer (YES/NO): NO